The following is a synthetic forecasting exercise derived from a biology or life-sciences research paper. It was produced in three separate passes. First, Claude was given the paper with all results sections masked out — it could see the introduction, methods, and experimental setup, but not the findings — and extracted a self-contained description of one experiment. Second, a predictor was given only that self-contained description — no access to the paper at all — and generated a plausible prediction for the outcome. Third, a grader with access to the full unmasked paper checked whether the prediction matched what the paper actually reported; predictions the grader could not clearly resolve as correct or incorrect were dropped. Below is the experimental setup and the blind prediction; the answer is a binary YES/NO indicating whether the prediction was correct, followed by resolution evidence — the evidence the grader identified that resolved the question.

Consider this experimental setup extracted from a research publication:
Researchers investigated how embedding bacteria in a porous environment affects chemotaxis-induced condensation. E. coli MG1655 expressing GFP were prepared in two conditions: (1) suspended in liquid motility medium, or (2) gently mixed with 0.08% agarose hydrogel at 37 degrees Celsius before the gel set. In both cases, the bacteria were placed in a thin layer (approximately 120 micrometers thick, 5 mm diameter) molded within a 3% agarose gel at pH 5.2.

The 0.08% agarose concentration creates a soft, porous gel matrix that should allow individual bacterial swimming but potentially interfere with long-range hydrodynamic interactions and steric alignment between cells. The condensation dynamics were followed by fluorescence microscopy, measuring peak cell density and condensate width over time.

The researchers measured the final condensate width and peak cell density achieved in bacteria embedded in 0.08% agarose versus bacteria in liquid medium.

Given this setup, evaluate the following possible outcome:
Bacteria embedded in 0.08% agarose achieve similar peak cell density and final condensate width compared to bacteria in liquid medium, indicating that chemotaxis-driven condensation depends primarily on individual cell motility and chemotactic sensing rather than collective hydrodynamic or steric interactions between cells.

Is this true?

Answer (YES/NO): NO